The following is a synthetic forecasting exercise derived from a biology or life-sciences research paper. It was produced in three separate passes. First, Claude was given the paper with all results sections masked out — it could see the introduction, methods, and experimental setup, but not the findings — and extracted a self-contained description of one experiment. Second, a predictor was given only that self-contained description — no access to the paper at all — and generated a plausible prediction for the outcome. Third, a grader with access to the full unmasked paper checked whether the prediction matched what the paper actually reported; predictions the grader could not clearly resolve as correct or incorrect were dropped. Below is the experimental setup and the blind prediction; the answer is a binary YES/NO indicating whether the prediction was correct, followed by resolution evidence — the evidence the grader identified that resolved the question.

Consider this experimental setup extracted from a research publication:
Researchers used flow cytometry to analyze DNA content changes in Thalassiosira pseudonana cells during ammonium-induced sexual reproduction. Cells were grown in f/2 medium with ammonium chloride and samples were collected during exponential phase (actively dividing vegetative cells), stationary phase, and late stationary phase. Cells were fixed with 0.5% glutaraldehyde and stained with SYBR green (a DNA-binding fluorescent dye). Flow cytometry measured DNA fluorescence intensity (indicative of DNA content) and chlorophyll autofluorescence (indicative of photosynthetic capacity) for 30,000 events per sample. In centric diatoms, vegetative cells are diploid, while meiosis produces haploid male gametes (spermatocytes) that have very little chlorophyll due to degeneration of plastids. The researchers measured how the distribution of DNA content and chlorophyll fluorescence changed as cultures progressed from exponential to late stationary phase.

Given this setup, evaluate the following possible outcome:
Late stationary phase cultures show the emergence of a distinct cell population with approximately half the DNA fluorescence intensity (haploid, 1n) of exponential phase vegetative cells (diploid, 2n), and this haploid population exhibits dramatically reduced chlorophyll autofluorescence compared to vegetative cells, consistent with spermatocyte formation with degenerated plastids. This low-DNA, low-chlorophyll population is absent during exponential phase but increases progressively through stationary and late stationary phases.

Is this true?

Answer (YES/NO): NO